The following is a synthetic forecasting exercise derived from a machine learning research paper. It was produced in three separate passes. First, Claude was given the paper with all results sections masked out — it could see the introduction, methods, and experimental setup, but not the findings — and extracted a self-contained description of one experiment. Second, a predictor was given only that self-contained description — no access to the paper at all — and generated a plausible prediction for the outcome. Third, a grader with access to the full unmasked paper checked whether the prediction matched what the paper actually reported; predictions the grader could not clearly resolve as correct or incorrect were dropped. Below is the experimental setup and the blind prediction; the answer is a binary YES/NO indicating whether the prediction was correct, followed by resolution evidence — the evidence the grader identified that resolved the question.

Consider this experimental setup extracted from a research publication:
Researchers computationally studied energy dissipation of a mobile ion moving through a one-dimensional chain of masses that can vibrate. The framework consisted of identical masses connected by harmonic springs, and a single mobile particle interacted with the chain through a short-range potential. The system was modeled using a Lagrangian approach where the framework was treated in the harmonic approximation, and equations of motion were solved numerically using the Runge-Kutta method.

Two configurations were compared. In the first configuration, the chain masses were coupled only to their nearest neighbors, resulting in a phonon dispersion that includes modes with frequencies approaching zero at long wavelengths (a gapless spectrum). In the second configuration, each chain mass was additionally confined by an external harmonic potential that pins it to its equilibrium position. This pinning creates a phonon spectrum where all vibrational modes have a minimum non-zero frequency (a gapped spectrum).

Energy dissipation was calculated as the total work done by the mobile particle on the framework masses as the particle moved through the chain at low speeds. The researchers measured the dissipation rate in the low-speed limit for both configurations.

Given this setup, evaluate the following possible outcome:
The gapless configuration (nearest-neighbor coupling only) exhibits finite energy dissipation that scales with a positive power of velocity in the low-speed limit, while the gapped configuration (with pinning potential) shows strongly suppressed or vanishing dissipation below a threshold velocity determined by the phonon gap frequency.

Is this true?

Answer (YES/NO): NO